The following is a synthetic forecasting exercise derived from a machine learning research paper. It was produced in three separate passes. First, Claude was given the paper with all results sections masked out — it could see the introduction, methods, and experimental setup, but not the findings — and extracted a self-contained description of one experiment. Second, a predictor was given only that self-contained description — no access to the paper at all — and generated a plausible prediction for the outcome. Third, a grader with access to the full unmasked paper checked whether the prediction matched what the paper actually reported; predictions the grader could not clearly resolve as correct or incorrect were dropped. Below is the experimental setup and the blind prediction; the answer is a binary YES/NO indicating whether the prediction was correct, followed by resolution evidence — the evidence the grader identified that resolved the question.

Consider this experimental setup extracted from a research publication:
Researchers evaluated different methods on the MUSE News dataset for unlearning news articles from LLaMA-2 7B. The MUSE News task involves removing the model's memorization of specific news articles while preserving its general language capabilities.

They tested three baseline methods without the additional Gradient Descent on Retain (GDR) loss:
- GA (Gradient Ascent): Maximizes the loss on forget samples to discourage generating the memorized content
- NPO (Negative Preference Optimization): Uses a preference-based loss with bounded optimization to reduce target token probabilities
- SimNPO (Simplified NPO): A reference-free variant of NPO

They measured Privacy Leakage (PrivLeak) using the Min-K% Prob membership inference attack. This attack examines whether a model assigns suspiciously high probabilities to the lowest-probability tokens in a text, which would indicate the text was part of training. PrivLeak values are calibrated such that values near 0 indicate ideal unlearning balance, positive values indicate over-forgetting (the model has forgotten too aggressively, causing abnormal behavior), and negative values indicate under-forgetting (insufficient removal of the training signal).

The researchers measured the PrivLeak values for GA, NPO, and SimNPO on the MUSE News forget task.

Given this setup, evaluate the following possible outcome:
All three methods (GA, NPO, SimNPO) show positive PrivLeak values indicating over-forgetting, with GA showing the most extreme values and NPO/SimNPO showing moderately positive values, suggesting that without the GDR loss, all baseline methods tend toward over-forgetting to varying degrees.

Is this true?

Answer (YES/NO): NO